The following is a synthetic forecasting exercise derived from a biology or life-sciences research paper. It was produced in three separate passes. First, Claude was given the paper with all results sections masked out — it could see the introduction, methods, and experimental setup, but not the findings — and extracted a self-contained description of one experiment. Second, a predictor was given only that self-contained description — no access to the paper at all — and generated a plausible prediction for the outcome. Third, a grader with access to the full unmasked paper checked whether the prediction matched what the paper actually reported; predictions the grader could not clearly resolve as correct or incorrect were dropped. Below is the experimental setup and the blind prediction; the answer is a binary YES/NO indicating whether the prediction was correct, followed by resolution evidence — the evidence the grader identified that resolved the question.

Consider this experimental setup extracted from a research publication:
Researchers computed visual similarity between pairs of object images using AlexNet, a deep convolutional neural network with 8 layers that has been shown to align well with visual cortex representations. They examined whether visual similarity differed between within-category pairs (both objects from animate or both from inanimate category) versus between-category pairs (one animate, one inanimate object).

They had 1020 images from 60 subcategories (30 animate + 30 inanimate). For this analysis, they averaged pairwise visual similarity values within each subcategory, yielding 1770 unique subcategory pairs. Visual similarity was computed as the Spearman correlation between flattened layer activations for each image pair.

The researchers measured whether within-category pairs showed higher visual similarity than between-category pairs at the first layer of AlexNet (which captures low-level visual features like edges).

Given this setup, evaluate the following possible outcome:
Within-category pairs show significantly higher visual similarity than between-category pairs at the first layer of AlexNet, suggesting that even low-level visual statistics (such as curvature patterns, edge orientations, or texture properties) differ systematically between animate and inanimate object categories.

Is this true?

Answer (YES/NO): NO